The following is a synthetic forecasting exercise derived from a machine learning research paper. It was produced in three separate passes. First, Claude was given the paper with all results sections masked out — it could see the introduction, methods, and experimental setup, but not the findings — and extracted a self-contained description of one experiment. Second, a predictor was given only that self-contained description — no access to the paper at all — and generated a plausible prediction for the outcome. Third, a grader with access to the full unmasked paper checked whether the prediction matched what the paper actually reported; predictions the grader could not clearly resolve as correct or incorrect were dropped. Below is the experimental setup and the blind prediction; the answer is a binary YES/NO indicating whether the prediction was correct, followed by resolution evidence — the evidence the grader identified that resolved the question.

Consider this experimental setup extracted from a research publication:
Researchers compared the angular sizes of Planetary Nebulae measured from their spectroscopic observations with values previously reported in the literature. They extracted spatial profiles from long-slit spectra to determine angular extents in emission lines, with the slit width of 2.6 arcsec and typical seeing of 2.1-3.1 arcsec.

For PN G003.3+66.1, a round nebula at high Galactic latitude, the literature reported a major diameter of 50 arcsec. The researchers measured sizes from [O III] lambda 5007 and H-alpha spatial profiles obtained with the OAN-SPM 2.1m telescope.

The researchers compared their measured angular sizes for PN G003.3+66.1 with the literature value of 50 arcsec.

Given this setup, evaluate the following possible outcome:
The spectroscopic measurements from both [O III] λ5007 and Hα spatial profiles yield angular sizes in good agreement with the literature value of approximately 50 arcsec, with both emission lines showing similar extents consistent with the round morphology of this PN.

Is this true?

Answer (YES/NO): NO